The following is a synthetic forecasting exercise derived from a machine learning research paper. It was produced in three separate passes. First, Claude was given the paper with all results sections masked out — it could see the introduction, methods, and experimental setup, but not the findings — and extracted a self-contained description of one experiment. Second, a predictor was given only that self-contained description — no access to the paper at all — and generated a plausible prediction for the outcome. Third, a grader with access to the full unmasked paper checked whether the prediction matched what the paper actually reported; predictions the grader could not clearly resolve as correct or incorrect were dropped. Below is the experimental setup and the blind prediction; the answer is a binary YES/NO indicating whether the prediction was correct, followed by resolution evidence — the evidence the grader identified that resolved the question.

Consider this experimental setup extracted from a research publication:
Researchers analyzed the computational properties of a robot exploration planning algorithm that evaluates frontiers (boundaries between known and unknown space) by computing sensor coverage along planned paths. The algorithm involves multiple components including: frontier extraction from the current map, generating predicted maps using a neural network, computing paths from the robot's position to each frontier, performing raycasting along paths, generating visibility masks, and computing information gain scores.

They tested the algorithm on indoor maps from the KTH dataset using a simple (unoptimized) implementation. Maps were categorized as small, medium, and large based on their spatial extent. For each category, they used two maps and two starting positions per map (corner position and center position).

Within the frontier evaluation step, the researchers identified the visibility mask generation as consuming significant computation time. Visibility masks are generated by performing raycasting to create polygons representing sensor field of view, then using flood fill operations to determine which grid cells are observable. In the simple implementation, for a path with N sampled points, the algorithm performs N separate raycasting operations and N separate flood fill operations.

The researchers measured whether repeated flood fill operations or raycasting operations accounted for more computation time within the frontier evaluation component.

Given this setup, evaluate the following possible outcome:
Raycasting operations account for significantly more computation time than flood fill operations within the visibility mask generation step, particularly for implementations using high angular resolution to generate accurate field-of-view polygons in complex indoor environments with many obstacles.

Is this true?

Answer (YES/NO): NO